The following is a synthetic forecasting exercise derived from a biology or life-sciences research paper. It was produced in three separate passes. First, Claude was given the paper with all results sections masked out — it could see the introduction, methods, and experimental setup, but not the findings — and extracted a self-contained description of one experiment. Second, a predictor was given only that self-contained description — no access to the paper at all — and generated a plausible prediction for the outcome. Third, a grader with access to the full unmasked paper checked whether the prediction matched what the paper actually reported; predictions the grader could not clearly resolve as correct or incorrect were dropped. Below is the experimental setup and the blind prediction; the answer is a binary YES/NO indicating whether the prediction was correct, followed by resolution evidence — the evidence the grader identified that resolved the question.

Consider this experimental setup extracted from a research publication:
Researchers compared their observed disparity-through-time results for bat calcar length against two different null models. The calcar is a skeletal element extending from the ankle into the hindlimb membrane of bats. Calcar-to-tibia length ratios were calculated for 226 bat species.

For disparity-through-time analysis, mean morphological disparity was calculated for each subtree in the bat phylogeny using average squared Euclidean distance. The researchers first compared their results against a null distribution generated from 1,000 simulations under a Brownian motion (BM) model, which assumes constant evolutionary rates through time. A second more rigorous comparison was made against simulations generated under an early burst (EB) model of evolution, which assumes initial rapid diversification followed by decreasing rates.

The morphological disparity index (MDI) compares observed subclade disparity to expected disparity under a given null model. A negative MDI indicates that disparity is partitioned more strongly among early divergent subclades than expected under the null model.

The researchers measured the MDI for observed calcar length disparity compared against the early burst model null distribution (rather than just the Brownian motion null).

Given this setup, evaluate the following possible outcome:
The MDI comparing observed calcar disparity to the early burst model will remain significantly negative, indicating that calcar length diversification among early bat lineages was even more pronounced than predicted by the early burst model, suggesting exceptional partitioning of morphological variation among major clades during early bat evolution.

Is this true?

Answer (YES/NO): NO